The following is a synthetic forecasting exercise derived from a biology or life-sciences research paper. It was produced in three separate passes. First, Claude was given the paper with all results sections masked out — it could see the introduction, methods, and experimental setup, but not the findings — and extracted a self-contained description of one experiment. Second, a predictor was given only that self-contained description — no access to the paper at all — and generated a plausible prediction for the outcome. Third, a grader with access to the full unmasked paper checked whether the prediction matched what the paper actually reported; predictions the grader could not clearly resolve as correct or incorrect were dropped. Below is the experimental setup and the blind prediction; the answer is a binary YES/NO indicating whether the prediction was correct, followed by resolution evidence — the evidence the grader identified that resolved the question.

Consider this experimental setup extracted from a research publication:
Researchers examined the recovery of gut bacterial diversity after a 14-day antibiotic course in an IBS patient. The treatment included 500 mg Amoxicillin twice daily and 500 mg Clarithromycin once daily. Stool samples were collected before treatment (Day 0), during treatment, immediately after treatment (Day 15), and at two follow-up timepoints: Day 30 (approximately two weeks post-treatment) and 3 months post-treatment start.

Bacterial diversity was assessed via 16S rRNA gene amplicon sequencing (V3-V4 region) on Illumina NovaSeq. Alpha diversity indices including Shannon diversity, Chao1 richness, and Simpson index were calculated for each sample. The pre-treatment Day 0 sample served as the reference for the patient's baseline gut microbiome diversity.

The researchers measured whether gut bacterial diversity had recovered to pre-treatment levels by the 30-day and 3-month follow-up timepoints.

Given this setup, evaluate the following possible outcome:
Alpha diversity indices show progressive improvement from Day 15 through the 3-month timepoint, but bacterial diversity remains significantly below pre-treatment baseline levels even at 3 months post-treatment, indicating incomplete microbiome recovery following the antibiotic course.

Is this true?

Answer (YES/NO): NO